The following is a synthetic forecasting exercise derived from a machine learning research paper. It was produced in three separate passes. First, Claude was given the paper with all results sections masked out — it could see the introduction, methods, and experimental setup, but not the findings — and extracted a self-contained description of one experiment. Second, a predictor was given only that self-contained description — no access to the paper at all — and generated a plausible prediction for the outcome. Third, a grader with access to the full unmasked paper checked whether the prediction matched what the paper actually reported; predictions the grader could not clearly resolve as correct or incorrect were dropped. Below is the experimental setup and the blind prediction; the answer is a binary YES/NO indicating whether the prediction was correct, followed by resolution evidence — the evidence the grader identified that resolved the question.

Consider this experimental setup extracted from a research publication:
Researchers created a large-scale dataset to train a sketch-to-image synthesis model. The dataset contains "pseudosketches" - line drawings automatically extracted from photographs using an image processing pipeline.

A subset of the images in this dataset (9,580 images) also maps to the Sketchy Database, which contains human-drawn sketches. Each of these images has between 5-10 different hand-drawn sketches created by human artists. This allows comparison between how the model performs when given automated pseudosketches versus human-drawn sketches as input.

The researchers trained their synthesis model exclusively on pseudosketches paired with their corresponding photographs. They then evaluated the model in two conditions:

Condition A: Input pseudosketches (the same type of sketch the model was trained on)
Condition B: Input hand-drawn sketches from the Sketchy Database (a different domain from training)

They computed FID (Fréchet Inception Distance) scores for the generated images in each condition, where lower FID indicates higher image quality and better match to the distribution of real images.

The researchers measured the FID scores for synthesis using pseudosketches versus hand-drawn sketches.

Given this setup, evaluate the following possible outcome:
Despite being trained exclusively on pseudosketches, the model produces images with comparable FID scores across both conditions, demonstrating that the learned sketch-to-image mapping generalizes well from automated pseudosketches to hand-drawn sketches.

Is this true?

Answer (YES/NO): NO